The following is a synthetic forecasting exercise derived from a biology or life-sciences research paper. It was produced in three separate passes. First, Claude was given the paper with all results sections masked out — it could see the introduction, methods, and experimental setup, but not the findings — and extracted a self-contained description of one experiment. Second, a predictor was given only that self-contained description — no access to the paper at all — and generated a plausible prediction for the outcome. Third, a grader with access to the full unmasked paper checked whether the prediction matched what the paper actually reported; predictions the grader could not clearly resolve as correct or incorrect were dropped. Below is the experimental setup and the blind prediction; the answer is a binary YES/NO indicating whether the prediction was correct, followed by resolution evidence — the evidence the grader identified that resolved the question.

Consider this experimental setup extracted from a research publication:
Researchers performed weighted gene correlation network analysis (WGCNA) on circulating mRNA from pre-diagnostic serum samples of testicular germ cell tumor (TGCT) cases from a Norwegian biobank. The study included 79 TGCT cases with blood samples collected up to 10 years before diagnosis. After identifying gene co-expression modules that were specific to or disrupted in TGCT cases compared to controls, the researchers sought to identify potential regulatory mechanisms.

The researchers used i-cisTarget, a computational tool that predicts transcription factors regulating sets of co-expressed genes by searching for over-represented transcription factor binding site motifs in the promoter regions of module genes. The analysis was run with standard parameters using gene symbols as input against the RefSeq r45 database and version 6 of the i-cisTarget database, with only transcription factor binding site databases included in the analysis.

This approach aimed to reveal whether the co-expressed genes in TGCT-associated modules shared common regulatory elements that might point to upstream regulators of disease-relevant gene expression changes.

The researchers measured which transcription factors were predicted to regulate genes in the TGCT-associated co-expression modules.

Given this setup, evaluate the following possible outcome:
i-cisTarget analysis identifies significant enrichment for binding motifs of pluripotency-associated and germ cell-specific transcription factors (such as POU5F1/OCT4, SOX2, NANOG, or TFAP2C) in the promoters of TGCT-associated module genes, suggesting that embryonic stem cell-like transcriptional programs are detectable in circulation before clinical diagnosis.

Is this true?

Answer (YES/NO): NO